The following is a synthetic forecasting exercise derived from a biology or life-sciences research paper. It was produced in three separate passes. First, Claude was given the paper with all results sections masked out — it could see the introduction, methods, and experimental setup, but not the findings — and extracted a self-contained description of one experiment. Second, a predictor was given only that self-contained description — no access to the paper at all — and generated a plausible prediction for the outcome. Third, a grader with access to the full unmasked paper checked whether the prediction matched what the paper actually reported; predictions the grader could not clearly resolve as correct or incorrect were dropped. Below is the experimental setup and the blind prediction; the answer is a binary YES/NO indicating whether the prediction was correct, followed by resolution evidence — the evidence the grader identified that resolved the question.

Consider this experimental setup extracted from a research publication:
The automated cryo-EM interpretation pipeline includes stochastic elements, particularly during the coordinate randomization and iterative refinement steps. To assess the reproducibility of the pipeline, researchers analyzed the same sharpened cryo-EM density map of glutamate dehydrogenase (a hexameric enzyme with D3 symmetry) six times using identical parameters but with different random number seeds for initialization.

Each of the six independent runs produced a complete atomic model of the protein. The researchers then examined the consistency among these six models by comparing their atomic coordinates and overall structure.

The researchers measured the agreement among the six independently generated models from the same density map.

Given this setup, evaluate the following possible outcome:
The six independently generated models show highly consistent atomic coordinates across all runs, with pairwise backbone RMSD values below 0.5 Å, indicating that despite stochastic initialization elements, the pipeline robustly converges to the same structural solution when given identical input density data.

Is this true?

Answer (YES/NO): NO